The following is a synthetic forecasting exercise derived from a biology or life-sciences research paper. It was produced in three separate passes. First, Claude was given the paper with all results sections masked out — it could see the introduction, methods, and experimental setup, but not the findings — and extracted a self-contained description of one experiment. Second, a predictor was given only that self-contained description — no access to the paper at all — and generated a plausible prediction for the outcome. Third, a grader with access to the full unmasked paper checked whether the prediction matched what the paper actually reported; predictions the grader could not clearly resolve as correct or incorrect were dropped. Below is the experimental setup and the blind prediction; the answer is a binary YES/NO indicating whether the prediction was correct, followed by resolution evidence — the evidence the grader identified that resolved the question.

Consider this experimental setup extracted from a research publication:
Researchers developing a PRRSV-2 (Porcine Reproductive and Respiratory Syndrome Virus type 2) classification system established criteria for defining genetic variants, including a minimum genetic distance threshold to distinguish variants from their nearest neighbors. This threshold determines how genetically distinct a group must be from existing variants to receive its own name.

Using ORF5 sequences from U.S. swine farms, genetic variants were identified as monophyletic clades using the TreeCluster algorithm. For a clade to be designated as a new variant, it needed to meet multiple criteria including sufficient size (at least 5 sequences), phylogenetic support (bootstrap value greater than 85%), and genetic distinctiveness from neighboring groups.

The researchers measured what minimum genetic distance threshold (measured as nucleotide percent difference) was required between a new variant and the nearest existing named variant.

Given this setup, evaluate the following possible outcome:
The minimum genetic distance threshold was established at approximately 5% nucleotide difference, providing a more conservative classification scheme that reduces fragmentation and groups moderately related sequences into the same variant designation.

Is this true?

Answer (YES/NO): NO